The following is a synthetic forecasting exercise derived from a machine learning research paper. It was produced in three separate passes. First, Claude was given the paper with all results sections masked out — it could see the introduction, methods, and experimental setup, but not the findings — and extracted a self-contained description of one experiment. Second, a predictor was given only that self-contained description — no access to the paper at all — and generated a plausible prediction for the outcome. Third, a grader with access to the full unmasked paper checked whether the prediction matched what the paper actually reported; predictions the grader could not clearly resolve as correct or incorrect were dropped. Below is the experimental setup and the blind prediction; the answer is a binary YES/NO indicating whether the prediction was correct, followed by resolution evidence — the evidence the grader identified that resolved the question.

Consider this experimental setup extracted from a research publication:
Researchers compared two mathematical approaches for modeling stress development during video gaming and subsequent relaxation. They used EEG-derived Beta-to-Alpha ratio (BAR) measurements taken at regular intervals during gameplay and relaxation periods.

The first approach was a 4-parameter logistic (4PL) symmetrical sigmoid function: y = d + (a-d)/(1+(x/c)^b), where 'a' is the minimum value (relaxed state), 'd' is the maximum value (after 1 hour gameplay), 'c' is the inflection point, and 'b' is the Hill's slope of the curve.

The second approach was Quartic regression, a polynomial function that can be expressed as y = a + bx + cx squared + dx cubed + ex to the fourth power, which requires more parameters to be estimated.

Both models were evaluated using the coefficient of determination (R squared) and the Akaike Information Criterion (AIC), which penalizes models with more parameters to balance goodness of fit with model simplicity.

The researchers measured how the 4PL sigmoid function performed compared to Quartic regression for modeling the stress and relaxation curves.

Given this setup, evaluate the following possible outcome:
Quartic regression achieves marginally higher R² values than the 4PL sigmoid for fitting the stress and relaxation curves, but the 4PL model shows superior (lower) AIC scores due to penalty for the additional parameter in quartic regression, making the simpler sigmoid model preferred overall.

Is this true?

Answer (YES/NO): NO